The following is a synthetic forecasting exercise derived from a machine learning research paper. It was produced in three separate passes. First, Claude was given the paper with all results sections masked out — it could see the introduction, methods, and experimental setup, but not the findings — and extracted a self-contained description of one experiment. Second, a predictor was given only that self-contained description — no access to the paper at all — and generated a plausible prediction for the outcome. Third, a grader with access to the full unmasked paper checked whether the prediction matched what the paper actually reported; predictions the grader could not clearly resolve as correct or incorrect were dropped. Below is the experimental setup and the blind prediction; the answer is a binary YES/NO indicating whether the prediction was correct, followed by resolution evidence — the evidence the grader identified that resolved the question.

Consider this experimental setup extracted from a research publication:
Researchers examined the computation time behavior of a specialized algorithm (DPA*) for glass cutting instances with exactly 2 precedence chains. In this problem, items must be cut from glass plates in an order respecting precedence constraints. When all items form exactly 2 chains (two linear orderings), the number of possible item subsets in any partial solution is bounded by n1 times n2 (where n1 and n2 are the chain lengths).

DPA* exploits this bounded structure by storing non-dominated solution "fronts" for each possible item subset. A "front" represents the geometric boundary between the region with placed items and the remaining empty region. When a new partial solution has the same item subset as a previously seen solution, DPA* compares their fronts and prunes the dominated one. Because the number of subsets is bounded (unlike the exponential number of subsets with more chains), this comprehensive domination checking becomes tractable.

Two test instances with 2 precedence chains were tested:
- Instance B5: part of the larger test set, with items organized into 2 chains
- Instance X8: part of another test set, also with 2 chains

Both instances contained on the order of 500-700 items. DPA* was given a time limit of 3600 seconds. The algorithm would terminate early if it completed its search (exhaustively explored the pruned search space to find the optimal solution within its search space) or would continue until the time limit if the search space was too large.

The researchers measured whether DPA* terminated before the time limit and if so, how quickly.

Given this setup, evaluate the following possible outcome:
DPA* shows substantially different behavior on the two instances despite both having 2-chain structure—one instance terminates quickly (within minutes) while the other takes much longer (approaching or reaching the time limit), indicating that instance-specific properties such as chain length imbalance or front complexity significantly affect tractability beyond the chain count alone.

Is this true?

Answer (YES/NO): NO